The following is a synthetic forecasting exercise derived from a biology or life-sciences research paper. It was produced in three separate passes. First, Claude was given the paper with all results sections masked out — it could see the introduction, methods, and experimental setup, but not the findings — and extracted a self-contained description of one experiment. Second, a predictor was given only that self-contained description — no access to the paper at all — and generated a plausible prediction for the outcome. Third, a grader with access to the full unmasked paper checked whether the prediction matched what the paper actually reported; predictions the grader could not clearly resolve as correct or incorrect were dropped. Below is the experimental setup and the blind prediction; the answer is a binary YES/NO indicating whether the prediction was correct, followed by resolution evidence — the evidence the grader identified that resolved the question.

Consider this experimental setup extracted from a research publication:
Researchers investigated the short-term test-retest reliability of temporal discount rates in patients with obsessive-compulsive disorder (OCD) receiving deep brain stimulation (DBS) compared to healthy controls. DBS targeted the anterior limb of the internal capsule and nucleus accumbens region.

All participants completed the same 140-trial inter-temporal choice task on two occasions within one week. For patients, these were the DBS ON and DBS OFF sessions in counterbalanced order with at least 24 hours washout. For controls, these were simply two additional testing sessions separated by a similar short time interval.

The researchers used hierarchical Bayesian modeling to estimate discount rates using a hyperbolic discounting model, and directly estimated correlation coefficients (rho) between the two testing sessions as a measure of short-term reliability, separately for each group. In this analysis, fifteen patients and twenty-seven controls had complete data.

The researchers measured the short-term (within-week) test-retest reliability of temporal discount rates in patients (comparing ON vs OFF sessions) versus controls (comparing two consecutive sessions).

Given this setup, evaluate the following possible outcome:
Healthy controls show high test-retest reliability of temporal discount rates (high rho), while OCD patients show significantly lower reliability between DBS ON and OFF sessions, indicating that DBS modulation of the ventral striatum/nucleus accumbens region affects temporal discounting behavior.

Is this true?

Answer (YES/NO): NO